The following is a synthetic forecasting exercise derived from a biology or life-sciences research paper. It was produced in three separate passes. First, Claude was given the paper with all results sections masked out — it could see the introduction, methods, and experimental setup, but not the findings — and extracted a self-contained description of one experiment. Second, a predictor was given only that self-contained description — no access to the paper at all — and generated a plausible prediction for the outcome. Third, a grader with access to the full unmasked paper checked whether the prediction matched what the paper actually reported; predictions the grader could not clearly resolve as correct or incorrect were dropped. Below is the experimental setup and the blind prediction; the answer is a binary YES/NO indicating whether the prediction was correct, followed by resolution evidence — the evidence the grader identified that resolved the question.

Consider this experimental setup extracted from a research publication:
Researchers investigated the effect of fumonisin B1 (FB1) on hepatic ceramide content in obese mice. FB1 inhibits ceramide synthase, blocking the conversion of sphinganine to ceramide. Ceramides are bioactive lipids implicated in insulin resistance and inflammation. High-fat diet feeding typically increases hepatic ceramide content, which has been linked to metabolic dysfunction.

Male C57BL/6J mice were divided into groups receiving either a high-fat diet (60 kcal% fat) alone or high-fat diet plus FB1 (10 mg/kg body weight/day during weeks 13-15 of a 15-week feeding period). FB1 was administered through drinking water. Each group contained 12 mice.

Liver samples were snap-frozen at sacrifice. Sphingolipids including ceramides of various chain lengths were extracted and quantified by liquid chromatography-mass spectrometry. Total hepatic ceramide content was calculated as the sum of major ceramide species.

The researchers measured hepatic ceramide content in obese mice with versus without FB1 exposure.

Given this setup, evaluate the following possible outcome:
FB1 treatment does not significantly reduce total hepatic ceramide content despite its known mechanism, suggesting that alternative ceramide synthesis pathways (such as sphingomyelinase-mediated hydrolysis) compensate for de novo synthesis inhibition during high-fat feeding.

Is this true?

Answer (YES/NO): NO